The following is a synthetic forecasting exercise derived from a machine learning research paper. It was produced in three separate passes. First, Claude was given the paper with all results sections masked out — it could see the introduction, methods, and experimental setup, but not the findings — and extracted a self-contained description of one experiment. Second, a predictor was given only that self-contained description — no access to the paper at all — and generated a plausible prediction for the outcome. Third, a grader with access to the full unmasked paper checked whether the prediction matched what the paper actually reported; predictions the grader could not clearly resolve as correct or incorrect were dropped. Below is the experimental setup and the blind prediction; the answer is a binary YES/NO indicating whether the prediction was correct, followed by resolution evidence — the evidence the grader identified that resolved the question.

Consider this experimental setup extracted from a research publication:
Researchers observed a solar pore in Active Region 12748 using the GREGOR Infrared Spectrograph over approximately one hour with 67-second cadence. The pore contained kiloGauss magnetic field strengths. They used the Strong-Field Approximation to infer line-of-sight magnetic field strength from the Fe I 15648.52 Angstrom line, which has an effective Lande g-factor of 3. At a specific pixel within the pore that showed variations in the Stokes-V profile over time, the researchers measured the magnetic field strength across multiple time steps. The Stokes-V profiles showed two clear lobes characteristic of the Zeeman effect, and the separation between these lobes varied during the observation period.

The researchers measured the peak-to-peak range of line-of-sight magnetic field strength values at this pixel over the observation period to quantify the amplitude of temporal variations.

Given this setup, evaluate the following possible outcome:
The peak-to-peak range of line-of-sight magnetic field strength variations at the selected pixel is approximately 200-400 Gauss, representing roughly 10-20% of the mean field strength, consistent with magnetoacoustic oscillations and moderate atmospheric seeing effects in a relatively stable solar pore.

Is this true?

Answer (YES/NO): YES